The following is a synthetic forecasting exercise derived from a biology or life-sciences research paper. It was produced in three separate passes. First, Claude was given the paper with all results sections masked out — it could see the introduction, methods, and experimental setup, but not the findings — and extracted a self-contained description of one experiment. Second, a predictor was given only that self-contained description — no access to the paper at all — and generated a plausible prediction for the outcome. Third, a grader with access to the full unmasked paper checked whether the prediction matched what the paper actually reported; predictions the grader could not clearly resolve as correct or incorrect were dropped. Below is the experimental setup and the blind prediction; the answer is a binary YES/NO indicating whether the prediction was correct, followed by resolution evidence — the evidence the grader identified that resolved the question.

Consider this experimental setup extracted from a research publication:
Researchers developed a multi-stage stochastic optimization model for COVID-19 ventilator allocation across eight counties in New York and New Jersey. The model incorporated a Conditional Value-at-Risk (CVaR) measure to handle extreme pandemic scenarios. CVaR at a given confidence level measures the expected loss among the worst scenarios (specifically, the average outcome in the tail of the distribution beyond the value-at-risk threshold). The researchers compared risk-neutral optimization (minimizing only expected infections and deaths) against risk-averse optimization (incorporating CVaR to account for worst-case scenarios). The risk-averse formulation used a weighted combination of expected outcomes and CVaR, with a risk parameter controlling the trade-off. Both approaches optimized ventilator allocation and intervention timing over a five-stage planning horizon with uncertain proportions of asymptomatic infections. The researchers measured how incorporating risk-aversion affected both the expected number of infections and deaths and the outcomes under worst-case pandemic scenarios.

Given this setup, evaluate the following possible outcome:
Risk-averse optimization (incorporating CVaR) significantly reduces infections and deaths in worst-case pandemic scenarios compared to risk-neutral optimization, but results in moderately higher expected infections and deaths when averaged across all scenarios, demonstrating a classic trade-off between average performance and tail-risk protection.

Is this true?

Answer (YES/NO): YES